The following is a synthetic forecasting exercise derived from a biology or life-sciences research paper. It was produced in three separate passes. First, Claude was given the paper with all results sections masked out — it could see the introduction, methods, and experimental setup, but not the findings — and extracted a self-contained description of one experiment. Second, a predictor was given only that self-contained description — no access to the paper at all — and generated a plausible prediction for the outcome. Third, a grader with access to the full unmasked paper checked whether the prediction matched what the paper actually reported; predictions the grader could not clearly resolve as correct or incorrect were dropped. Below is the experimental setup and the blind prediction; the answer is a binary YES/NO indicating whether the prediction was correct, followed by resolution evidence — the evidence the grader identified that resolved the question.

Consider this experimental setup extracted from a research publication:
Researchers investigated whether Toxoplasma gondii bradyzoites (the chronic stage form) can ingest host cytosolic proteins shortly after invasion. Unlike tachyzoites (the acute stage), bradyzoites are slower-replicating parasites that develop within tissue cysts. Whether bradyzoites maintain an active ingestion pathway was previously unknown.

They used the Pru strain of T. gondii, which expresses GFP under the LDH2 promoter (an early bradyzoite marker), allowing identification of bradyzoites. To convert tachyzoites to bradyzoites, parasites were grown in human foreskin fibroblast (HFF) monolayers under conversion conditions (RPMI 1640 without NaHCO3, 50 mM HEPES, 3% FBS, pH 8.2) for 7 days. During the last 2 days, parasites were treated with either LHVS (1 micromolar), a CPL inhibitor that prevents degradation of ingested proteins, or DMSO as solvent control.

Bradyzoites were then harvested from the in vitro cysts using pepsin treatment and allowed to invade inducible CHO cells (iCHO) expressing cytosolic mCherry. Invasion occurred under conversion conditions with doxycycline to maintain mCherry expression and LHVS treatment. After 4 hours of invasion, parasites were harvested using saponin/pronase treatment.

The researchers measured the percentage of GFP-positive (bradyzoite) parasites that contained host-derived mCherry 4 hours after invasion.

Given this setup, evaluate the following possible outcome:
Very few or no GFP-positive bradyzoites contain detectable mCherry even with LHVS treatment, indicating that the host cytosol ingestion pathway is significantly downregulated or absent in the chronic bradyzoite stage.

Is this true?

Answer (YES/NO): NO